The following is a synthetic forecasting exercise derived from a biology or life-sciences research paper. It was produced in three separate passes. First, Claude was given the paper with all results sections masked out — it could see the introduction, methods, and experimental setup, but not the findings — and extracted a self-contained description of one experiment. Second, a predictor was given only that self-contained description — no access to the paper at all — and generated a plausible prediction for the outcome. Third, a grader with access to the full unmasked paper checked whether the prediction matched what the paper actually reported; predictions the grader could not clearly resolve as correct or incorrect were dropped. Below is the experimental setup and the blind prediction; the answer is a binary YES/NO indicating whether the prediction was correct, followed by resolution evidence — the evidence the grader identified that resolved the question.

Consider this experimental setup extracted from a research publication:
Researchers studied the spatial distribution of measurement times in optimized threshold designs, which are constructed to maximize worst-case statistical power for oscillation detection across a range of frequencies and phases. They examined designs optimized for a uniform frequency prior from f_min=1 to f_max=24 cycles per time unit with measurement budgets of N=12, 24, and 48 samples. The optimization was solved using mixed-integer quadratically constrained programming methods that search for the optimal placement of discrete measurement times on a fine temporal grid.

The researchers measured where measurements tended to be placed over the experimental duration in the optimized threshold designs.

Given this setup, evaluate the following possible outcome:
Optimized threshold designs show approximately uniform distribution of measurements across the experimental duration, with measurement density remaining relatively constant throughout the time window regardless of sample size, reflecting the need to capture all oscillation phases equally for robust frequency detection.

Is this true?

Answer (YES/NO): NO